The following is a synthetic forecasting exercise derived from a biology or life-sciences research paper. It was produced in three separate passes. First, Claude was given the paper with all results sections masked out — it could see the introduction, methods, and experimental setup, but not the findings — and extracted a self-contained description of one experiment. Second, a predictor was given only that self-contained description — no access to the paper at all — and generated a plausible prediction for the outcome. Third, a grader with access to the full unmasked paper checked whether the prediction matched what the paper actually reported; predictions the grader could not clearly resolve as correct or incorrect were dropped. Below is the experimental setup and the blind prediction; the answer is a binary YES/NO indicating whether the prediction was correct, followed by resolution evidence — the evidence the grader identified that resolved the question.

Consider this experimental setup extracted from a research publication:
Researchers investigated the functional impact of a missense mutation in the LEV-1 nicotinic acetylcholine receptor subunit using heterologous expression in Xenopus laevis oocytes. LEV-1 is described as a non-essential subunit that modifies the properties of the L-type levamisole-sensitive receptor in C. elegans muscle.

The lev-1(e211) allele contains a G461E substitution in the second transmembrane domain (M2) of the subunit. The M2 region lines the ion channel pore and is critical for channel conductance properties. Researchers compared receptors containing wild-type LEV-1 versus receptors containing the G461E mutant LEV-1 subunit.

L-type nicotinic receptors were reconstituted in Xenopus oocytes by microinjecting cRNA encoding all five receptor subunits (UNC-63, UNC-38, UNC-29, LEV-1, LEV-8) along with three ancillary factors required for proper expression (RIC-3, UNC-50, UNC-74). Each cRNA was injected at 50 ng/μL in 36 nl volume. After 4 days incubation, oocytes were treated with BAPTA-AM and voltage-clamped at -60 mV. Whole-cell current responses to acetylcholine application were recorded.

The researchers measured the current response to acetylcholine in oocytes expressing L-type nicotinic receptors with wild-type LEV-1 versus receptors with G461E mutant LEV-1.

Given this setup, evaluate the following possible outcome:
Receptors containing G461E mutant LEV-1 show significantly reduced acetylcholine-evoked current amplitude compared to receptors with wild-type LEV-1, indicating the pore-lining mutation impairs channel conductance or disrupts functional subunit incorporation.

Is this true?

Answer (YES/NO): YES